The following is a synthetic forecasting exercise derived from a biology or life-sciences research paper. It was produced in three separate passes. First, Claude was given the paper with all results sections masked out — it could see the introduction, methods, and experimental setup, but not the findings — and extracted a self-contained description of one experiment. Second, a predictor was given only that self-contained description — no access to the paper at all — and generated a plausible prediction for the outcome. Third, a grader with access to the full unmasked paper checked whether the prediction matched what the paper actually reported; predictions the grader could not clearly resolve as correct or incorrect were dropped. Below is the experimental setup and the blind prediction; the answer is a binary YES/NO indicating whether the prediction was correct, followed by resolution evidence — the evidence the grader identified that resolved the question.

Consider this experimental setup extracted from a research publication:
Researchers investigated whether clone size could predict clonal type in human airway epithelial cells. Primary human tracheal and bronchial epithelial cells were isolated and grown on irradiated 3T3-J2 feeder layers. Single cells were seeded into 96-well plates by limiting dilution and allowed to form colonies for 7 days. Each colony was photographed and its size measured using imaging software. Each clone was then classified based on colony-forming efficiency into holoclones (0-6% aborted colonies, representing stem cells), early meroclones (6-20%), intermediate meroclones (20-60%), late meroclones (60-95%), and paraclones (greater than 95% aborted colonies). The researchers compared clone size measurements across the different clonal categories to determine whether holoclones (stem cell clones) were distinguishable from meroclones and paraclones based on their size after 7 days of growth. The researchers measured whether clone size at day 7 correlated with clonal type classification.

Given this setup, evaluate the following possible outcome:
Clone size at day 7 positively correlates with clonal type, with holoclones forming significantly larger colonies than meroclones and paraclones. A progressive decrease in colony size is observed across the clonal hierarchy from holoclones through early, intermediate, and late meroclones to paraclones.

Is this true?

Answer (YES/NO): NO